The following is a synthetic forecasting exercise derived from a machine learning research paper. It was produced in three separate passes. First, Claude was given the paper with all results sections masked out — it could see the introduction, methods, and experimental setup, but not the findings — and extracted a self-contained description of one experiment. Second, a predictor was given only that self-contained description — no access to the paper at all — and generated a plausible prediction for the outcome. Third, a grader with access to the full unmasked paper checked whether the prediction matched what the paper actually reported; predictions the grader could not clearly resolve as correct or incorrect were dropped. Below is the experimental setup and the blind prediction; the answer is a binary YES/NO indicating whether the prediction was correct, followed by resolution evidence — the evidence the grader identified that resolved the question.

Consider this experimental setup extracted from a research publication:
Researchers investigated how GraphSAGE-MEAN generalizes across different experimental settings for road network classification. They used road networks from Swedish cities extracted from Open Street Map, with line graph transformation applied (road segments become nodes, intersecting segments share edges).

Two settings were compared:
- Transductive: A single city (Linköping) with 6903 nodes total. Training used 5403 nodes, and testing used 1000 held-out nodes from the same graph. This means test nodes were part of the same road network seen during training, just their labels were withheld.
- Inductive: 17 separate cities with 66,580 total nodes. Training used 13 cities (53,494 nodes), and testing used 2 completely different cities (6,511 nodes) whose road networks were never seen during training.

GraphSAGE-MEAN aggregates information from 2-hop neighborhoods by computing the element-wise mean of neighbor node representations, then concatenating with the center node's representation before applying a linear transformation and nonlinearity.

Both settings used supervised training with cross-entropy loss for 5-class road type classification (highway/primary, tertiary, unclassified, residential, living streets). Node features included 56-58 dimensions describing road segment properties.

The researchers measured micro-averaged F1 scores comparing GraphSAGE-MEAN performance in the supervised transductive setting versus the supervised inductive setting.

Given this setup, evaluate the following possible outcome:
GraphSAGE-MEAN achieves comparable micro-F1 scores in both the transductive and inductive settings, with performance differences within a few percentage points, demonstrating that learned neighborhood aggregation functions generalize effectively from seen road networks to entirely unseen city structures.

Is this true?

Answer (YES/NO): YES